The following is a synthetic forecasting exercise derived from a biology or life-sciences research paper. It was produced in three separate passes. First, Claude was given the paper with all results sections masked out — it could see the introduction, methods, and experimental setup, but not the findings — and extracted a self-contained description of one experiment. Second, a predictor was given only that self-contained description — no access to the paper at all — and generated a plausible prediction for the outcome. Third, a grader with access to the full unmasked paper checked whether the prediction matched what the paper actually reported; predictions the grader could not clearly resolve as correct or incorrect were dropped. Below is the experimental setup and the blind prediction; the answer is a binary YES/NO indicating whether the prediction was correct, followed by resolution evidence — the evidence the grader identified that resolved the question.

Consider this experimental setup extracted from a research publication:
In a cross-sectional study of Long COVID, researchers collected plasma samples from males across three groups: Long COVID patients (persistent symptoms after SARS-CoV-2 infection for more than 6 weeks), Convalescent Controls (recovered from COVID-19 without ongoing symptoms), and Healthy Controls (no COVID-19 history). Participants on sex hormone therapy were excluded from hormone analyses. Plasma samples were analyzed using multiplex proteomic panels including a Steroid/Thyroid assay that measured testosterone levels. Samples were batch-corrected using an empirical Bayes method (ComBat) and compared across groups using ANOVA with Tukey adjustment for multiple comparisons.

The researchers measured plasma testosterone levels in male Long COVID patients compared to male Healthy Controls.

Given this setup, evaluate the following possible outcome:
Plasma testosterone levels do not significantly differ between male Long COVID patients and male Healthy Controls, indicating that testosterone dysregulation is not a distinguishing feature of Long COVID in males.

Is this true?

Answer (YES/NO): YES